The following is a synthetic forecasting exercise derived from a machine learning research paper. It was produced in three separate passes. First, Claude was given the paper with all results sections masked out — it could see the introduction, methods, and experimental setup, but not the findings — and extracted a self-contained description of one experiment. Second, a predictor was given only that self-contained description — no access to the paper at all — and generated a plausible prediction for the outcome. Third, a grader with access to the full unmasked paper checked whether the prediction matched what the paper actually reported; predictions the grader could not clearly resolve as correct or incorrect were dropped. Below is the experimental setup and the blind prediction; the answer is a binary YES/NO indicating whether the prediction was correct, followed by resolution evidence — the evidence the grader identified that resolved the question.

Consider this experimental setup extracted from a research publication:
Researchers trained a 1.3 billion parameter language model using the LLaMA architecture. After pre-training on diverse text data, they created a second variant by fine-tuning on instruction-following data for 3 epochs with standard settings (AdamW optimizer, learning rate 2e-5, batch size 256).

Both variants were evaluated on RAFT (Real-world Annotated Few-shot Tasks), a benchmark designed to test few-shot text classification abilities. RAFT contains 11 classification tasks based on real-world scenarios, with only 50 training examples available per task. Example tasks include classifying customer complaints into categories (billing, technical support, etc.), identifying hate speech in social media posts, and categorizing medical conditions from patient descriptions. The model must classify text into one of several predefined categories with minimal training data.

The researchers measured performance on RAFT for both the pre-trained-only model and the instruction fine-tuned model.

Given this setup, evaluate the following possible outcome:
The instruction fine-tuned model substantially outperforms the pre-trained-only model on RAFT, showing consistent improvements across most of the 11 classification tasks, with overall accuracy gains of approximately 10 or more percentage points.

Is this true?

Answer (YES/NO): NO